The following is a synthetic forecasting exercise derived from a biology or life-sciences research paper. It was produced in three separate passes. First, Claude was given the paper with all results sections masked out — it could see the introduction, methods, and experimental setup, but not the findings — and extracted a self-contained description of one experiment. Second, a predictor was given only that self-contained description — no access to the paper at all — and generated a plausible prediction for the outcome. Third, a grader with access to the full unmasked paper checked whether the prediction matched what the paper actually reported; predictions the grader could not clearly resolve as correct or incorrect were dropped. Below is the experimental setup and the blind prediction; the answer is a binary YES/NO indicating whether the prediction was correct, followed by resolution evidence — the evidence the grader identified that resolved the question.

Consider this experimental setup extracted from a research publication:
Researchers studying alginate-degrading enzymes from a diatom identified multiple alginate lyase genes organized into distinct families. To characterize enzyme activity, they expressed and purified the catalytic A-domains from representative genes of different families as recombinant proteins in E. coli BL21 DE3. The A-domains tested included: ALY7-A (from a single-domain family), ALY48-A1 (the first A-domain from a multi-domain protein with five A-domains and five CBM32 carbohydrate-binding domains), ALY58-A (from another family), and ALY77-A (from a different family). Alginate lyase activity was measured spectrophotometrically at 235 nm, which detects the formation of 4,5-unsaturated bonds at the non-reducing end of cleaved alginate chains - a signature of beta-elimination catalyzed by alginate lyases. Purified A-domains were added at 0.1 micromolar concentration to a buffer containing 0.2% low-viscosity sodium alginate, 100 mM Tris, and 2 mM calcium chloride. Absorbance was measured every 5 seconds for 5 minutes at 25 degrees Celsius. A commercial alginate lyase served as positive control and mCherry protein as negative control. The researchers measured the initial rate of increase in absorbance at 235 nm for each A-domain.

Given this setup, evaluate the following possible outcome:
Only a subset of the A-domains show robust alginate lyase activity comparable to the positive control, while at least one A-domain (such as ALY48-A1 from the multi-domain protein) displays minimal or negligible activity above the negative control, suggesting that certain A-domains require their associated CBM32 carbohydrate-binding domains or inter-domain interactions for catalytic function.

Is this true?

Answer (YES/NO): NO